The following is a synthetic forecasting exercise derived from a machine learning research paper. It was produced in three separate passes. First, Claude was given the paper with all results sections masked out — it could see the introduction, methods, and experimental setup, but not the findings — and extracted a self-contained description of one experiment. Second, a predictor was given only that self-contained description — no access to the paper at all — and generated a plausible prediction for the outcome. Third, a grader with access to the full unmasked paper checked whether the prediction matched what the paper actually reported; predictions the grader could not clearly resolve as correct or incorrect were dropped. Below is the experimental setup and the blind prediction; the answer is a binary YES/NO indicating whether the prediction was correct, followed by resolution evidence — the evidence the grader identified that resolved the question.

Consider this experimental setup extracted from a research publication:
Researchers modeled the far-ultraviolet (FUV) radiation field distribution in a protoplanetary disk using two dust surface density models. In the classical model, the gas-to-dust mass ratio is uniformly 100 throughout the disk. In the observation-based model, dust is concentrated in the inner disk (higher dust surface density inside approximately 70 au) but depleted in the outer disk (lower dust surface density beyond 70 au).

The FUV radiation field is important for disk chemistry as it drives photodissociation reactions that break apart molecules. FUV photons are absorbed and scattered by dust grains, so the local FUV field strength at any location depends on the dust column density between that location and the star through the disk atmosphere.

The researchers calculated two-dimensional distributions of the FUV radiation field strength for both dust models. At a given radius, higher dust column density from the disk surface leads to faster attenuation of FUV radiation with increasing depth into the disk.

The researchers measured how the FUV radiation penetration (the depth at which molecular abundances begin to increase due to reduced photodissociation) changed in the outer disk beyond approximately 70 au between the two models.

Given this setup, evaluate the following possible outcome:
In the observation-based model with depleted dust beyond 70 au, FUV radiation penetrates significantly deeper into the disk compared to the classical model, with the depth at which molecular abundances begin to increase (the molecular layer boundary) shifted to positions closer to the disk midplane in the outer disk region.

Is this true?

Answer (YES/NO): YES